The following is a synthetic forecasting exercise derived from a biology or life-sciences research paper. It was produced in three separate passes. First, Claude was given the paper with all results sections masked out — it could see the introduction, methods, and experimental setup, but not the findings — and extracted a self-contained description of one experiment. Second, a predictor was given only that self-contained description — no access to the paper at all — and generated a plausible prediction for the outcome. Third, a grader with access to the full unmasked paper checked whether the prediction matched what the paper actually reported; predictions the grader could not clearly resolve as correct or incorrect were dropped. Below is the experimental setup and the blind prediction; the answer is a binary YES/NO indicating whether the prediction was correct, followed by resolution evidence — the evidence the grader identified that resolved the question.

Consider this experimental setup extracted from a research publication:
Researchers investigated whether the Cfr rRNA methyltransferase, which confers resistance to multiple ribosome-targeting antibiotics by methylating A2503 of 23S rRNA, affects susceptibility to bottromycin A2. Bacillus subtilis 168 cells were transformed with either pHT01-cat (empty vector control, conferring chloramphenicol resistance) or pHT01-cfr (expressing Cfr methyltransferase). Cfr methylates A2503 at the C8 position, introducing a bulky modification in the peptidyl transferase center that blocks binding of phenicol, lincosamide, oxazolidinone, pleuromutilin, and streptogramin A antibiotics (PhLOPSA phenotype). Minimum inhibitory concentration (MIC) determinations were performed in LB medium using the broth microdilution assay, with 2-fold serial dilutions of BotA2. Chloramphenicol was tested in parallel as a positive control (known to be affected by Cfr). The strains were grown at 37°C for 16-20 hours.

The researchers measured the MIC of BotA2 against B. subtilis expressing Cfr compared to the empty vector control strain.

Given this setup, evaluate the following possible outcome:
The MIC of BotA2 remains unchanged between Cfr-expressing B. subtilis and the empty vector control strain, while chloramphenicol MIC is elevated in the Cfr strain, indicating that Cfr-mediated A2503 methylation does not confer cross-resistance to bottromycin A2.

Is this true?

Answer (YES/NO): YES